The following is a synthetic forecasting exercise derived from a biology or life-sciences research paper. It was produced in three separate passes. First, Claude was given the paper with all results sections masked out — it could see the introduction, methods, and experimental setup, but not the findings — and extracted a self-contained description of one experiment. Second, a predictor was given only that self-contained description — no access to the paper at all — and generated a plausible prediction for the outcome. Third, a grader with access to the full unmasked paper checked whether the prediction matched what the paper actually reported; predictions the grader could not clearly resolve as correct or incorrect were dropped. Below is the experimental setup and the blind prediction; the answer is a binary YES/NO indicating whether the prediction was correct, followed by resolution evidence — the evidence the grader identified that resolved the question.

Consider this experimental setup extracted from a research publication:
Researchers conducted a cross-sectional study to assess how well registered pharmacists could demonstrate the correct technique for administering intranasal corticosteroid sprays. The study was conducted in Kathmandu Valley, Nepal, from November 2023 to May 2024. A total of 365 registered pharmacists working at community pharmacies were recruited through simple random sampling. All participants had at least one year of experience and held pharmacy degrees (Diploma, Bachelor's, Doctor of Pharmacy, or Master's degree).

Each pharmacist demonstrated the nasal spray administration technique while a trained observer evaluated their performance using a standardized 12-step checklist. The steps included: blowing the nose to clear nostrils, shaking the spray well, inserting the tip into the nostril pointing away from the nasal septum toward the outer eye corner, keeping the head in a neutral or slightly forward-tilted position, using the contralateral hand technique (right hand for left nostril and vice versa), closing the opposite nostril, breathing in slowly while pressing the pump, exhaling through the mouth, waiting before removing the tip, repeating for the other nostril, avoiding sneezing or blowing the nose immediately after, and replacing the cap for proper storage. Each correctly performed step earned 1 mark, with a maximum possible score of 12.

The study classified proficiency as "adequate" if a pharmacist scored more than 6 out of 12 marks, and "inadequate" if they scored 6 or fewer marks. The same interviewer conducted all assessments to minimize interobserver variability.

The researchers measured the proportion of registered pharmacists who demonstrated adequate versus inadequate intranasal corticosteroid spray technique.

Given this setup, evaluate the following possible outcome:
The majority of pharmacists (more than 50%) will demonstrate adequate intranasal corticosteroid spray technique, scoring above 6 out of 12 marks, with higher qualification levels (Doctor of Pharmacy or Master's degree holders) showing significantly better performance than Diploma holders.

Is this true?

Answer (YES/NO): NO